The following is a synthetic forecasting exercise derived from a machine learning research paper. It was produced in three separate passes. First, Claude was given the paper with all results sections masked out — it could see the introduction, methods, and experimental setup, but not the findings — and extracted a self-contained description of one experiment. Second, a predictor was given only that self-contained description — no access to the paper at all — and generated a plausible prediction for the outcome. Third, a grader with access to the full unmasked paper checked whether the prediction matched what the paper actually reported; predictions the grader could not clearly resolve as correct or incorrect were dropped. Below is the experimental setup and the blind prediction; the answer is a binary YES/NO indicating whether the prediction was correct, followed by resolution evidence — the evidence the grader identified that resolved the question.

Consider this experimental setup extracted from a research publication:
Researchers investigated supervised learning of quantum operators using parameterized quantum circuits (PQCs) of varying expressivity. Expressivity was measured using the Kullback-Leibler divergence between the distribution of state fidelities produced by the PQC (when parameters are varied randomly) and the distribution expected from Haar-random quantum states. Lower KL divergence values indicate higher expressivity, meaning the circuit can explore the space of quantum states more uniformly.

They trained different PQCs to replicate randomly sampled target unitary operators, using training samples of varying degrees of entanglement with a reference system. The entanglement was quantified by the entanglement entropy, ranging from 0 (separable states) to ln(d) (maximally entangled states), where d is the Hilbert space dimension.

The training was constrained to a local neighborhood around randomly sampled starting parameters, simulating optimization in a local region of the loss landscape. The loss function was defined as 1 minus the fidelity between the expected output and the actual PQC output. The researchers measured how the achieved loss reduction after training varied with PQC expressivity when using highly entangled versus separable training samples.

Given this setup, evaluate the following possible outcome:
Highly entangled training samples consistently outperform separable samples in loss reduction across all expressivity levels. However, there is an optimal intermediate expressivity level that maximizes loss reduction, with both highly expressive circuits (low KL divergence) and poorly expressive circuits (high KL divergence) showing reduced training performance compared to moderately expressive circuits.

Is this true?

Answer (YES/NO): NO